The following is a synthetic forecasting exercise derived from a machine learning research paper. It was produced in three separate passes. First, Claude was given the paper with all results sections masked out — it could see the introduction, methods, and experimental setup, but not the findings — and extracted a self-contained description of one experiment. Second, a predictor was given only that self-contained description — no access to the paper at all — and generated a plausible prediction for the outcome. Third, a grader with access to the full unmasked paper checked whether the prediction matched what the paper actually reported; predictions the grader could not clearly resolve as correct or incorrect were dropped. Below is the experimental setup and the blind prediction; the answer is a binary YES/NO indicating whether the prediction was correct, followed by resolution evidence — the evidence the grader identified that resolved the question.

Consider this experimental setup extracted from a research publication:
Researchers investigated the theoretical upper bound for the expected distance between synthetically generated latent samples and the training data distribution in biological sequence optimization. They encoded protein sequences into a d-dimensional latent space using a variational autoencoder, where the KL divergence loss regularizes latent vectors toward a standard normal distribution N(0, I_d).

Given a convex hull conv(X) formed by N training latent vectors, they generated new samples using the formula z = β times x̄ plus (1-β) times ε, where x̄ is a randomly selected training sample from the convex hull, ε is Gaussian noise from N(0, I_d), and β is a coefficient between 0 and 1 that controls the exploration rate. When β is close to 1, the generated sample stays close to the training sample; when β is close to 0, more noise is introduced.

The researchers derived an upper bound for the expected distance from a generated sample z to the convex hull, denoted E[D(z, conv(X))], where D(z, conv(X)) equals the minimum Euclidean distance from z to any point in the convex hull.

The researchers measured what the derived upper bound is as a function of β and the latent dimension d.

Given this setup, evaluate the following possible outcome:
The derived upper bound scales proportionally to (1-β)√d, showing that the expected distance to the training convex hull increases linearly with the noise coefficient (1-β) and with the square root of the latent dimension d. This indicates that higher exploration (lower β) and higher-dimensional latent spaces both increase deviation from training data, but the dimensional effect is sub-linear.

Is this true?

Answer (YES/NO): YES